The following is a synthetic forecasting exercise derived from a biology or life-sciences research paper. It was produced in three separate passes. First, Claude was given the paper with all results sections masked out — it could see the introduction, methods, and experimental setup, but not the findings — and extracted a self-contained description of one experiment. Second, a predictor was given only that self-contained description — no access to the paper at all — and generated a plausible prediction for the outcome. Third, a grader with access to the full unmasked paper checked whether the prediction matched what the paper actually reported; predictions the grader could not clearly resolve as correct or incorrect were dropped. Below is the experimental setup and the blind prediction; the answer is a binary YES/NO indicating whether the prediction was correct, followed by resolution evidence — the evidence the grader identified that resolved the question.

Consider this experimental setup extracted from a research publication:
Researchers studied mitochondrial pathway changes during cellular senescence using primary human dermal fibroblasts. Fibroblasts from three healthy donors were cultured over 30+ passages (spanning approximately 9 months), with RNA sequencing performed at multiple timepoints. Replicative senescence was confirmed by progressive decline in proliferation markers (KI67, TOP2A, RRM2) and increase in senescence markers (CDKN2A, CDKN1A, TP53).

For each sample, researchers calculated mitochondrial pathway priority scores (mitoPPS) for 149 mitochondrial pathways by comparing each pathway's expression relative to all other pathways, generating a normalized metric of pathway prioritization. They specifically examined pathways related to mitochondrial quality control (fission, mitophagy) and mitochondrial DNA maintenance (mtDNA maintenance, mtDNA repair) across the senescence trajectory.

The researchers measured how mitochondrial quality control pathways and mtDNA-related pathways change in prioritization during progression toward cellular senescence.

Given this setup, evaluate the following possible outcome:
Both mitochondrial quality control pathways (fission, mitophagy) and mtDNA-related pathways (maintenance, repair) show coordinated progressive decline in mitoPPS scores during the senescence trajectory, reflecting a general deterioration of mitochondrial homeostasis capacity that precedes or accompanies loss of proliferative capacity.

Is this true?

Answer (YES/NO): NO